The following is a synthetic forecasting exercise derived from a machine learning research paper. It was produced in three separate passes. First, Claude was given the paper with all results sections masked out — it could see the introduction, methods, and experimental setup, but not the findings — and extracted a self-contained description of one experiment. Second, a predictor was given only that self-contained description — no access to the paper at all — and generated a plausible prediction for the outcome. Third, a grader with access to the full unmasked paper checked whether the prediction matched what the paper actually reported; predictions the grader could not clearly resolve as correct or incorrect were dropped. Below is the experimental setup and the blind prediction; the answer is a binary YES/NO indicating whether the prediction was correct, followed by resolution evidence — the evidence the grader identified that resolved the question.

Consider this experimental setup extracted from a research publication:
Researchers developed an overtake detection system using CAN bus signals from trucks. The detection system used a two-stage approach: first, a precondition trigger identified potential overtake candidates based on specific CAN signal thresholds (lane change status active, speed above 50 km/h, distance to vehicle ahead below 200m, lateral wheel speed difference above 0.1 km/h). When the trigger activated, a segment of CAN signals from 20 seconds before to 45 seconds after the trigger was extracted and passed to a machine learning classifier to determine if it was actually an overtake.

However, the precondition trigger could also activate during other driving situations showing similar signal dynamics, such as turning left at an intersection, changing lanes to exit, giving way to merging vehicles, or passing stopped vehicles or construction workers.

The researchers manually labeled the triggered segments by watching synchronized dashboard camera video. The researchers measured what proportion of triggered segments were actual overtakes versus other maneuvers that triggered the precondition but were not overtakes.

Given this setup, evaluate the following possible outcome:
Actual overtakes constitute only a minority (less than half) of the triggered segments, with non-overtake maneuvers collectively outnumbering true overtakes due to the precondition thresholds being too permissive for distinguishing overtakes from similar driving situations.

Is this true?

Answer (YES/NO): NO